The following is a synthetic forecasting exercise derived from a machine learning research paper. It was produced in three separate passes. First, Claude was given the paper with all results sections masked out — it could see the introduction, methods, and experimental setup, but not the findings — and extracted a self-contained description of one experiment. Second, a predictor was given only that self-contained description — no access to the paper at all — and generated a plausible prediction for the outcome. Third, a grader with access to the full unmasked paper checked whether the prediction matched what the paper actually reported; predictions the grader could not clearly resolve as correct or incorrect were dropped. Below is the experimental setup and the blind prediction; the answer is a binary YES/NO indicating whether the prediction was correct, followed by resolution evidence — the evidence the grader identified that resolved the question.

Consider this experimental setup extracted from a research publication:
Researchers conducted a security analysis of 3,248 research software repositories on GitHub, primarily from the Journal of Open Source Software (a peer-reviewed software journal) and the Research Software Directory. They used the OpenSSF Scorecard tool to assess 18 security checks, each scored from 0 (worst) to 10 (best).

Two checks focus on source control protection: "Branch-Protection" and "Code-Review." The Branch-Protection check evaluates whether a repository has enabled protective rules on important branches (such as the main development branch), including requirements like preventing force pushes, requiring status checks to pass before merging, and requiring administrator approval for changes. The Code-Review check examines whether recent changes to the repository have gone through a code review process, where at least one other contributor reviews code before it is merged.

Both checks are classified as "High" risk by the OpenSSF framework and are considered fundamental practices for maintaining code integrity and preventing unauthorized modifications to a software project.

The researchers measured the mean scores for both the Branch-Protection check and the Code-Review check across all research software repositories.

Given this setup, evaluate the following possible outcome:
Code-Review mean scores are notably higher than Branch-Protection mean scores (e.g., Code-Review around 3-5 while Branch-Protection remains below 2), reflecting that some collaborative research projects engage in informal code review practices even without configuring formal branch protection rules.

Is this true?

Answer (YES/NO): NO